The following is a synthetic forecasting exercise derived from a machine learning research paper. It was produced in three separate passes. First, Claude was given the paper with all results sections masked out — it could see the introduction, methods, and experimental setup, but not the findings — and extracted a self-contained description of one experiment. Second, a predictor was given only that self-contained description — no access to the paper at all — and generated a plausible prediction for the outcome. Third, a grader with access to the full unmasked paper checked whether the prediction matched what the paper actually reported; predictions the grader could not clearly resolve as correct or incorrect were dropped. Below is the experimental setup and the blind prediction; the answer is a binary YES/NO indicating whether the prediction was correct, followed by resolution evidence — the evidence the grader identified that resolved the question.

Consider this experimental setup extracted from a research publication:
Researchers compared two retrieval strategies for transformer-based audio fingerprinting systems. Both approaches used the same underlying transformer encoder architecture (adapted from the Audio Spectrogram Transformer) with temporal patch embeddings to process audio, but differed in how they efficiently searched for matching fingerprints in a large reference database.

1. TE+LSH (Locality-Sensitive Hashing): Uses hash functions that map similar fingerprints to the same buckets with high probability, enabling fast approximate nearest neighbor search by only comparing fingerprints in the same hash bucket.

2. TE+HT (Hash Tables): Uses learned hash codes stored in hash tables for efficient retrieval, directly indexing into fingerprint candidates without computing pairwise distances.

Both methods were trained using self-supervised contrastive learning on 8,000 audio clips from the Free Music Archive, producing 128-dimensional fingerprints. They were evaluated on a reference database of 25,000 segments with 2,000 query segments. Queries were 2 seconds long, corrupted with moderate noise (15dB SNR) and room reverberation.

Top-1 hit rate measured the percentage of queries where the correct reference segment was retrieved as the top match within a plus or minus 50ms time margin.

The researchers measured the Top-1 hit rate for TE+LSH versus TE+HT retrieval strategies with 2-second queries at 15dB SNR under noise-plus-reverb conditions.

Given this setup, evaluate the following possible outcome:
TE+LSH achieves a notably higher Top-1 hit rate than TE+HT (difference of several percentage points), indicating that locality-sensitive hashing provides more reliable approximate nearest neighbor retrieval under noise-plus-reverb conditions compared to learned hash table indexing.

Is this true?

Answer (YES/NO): NO